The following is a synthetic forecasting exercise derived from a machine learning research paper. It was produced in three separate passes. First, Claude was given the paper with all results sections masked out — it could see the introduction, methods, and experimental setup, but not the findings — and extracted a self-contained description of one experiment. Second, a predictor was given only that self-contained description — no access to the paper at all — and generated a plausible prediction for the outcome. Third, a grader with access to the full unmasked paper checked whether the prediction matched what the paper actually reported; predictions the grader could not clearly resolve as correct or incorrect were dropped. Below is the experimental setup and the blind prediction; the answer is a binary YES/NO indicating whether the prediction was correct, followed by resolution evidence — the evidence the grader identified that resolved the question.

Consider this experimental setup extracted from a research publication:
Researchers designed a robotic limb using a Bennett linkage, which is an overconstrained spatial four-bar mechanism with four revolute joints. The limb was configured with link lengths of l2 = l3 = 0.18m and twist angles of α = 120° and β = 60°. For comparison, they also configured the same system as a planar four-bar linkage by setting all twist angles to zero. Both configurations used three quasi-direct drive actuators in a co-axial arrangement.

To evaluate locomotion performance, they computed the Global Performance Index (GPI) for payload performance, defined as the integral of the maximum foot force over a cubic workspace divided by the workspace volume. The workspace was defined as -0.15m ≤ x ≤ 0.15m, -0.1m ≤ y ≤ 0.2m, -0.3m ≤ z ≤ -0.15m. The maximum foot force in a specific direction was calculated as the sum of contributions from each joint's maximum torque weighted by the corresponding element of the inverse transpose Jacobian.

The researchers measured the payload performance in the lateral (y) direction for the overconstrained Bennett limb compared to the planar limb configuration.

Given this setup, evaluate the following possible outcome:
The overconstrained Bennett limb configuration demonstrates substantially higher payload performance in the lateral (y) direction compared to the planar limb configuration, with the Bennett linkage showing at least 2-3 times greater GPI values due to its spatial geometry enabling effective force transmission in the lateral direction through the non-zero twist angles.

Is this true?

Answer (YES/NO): NO